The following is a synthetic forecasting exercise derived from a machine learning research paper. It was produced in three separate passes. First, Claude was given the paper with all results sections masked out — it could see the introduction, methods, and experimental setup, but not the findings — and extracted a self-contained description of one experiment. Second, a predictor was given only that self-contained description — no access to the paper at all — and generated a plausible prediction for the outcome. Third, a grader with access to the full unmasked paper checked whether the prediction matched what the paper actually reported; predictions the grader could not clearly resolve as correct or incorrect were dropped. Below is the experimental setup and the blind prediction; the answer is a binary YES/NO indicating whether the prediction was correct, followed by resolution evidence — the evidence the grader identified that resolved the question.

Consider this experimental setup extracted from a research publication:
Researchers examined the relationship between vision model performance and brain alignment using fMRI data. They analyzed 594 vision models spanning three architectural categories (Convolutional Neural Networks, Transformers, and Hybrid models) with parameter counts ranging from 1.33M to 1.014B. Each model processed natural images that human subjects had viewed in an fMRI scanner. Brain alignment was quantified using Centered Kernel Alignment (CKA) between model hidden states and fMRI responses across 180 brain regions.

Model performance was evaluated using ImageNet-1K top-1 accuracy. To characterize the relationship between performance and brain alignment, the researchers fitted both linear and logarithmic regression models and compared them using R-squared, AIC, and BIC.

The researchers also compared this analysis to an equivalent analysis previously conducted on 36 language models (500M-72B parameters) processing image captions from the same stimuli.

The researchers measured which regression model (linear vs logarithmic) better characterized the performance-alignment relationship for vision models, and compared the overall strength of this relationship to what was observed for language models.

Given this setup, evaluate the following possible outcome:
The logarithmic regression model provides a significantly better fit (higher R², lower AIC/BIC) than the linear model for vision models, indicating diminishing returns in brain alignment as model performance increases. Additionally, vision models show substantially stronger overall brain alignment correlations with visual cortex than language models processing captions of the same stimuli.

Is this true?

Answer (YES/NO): NO